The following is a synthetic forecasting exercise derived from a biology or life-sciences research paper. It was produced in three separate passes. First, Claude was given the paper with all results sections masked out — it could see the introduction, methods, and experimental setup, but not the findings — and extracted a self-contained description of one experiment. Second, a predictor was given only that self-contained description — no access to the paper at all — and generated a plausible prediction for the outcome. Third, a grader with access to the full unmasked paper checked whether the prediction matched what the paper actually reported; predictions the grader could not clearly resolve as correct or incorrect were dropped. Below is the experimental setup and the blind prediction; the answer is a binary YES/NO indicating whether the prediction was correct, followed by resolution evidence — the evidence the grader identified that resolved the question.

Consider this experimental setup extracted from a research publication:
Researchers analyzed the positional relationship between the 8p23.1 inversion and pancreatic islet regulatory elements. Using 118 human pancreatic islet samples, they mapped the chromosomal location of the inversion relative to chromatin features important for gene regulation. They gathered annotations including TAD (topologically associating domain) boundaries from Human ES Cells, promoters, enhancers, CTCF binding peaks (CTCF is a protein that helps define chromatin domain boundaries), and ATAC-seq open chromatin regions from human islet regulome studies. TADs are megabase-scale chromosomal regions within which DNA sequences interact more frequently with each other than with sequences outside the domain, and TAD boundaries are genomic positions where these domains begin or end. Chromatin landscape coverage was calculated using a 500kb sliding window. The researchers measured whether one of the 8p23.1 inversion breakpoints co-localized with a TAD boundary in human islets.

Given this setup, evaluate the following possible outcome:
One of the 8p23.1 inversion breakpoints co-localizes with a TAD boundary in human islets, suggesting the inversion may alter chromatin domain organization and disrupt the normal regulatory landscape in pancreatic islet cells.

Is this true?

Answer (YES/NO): NO